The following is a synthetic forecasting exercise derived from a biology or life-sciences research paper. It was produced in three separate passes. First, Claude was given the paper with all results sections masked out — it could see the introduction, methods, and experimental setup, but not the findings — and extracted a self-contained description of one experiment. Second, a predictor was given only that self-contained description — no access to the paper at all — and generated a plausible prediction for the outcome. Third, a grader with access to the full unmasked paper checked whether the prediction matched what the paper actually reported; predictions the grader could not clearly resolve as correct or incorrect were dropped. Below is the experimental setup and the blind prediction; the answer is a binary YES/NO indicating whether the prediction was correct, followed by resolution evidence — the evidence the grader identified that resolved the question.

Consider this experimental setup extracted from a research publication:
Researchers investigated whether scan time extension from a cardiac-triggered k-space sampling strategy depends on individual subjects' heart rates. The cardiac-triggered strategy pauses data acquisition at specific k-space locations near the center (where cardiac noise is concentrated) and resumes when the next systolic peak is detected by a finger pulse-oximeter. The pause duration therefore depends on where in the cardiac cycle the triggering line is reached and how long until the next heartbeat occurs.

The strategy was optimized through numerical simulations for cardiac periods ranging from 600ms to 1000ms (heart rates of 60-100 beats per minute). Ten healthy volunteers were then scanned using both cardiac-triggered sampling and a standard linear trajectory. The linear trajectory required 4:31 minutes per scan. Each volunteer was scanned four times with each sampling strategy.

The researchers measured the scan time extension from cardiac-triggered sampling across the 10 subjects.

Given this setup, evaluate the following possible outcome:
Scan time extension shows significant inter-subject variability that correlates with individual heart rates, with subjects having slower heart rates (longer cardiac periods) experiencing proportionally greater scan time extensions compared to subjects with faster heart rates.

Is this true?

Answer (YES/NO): NO